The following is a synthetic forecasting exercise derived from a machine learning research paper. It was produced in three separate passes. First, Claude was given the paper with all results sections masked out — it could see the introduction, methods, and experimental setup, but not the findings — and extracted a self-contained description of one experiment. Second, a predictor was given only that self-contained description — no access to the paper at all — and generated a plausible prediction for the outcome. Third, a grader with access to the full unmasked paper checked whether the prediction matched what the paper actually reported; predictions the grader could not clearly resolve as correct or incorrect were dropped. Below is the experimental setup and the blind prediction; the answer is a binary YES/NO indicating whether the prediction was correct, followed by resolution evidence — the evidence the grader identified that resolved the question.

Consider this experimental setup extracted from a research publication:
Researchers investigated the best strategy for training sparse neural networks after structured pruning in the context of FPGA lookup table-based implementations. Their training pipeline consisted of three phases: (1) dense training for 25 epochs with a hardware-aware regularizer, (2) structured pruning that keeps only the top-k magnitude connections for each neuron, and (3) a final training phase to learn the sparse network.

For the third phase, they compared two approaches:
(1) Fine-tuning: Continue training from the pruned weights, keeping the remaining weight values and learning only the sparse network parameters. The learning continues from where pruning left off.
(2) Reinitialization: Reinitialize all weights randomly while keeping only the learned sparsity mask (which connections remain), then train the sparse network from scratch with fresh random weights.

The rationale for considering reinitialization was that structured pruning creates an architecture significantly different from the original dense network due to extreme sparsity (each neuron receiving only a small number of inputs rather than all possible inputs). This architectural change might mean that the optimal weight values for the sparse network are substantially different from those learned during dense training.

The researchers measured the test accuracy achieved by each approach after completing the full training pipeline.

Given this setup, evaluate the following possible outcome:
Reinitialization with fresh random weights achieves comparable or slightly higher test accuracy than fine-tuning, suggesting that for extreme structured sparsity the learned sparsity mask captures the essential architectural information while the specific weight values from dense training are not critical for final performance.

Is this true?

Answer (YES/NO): YES